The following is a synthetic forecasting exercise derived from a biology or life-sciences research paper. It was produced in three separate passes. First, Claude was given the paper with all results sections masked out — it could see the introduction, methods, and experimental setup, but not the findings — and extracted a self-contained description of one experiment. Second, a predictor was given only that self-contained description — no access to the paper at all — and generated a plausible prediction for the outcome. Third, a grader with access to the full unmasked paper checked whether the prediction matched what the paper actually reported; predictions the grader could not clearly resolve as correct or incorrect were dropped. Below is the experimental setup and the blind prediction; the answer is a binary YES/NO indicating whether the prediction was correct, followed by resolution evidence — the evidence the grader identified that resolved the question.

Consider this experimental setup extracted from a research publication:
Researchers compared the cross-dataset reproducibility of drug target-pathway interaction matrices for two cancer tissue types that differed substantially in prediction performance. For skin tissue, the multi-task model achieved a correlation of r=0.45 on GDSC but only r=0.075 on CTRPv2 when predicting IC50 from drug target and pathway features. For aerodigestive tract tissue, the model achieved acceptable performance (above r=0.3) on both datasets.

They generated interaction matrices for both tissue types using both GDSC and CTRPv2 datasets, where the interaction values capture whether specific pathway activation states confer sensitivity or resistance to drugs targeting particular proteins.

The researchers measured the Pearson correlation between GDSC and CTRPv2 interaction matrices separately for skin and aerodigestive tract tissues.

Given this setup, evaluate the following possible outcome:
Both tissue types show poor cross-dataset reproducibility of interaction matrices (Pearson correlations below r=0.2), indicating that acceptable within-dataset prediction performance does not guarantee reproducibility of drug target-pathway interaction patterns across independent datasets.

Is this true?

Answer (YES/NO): NO